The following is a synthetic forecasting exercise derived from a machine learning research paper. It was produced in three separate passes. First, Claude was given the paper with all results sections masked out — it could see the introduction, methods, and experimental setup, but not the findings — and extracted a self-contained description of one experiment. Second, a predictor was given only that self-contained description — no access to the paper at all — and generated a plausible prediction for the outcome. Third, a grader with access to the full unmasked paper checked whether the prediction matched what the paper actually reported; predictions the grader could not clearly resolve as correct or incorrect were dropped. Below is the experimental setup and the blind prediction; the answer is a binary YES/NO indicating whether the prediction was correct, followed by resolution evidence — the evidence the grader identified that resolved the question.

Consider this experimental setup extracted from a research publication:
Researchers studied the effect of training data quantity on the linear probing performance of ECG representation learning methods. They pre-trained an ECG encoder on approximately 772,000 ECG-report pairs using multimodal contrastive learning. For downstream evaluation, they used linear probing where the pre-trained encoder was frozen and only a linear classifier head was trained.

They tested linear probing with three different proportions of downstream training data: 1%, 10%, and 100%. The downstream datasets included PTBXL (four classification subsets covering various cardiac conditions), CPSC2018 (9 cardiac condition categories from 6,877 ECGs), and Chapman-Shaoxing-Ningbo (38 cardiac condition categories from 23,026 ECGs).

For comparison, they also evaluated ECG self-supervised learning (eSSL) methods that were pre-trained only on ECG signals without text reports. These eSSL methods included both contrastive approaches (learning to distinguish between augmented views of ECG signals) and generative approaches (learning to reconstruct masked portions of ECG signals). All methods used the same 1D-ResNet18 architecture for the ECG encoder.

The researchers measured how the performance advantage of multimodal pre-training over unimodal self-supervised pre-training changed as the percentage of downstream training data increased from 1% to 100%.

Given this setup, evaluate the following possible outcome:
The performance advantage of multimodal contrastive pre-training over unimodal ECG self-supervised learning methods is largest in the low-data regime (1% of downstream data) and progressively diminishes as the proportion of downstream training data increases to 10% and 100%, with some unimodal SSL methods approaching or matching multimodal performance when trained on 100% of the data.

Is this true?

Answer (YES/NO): NO